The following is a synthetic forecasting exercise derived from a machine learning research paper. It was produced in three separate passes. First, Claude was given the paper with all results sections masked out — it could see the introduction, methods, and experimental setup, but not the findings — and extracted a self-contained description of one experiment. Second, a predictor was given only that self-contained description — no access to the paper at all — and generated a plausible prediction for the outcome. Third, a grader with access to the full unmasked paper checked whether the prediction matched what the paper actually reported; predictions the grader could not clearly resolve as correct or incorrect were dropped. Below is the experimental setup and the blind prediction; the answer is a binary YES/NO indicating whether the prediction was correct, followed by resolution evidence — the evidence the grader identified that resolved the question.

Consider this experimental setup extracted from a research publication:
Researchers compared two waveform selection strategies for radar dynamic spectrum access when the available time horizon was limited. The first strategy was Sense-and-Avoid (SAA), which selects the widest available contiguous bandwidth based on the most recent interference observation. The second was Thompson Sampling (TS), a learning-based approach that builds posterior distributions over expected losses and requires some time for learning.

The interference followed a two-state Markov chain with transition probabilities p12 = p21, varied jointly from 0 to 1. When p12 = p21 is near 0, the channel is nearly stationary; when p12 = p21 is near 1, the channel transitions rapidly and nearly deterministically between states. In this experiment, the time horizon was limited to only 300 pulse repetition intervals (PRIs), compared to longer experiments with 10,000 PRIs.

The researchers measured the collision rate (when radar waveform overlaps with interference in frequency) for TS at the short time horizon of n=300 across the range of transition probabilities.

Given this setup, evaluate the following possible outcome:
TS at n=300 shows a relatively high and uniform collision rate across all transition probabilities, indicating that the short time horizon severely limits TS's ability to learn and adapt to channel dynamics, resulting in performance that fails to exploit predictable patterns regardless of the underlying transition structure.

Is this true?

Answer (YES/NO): NO